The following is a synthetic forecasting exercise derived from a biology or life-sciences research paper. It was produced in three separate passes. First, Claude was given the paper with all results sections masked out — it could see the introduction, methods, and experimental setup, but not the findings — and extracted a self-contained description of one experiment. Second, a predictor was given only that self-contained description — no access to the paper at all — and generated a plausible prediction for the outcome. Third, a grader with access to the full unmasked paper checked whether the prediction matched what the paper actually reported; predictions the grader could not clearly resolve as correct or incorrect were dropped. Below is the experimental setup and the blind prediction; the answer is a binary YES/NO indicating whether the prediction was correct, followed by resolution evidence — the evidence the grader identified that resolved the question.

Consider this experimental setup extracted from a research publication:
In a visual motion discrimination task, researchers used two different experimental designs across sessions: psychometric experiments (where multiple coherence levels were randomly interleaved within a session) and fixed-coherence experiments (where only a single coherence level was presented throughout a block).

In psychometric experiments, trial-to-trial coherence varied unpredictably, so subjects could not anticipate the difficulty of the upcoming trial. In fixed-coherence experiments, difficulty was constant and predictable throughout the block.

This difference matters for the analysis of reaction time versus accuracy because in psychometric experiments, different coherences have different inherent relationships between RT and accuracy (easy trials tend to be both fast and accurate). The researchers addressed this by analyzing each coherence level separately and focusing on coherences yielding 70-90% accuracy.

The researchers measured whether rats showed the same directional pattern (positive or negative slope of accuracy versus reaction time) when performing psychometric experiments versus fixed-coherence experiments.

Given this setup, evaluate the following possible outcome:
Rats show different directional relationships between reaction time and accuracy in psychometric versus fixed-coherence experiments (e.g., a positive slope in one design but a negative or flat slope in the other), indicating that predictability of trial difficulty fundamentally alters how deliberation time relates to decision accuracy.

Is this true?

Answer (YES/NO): NO